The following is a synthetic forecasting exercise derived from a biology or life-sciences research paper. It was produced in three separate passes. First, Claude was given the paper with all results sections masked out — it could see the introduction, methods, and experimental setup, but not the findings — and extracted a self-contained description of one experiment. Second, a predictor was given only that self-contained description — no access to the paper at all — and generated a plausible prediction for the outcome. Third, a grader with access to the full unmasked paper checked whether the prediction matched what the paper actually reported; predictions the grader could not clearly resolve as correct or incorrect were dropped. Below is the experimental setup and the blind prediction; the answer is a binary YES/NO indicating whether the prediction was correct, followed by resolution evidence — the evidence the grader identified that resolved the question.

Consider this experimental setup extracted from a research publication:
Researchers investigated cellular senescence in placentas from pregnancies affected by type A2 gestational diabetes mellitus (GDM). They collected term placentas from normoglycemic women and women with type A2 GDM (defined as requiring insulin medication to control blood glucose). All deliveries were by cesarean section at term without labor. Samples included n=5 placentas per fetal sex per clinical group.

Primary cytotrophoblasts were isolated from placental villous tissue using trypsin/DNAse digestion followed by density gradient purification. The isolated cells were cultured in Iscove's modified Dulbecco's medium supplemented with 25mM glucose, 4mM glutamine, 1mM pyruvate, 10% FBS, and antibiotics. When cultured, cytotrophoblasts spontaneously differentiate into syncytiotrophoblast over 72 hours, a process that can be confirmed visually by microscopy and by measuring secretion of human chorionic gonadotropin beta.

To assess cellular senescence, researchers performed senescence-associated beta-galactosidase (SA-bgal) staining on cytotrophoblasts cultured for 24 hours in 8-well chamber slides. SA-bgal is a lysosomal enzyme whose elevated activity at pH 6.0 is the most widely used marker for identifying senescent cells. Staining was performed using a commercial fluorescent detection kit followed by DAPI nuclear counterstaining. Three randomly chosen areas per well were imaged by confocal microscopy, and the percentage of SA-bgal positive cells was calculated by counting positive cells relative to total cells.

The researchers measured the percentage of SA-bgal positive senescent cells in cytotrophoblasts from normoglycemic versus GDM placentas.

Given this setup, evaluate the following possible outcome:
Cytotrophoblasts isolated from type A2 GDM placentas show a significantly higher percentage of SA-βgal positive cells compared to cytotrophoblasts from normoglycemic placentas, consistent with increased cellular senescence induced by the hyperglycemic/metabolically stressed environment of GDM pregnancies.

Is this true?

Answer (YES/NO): YES